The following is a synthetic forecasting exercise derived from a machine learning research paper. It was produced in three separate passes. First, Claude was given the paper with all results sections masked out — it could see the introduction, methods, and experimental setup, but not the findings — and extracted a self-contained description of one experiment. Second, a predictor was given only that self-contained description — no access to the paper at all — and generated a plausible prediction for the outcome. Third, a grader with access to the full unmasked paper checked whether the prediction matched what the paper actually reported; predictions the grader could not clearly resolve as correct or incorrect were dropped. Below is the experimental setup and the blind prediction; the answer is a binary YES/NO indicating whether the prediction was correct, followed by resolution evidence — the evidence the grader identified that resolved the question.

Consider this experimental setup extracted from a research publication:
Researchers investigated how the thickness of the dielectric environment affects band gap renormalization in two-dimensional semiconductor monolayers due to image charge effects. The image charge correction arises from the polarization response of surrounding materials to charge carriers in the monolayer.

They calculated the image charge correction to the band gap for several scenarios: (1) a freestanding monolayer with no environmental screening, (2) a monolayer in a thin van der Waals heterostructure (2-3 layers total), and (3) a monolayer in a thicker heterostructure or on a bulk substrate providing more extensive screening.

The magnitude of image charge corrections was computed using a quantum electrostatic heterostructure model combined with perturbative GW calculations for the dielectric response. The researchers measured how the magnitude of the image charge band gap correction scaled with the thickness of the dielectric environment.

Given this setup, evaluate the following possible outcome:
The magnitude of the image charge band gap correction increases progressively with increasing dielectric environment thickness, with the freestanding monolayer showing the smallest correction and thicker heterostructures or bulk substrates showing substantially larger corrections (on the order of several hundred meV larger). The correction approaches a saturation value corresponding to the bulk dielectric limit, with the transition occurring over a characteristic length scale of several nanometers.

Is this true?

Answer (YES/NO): YES